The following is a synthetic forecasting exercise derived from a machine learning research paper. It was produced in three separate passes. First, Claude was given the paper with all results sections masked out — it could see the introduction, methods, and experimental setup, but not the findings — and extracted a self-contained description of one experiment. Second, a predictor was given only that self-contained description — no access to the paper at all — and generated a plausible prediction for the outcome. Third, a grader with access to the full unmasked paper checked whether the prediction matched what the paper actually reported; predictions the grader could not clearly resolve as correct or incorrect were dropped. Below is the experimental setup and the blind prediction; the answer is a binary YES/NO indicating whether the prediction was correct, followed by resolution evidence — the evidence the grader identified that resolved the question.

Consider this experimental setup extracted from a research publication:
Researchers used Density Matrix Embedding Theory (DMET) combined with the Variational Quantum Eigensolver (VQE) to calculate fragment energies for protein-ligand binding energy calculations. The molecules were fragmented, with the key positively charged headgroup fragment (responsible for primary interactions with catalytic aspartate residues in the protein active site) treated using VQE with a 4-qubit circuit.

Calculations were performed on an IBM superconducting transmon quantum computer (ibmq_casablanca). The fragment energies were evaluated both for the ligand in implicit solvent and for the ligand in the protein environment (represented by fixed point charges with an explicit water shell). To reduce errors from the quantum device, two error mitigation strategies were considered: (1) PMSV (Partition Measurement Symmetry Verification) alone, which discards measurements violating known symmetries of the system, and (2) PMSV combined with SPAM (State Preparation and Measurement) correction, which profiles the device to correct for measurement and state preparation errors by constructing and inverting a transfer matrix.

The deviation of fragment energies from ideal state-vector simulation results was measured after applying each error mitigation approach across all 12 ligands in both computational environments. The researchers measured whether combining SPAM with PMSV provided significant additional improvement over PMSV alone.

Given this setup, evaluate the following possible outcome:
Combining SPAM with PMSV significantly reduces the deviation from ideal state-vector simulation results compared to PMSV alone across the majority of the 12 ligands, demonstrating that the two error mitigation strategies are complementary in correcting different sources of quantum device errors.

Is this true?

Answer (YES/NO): NO